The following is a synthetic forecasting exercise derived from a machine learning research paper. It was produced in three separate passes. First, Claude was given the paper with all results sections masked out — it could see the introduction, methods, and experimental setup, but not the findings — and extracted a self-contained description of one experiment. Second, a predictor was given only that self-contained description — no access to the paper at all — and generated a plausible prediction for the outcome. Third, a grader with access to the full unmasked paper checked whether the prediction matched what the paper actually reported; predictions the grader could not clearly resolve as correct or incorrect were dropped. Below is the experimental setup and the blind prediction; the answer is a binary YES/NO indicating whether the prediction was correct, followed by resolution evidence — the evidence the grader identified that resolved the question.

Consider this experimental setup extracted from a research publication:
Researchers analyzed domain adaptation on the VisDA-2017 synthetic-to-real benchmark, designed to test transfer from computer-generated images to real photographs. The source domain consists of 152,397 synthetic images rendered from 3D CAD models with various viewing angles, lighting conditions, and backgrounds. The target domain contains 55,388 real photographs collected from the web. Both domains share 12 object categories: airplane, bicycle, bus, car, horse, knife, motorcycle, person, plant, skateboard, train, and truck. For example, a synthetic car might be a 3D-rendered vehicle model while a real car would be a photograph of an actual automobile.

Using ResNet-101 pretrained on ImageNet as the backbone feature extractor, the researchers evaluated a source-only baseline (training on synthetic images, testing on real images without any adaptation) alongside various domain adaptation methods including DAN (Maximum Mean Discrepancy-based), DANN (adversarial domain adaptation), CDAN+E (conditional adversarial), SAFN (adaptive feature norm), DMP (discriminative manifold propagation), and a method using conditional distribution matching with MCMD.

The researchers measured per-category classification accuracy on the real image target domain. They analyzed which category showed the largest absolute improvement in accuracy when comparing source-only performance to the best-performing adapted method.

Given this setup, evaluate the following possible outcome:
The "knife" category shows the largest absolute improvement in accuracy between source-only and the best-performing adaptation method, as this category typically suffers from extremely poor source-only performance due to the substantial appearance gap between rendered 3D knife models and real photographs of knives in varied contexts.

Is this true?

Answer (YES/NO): YES